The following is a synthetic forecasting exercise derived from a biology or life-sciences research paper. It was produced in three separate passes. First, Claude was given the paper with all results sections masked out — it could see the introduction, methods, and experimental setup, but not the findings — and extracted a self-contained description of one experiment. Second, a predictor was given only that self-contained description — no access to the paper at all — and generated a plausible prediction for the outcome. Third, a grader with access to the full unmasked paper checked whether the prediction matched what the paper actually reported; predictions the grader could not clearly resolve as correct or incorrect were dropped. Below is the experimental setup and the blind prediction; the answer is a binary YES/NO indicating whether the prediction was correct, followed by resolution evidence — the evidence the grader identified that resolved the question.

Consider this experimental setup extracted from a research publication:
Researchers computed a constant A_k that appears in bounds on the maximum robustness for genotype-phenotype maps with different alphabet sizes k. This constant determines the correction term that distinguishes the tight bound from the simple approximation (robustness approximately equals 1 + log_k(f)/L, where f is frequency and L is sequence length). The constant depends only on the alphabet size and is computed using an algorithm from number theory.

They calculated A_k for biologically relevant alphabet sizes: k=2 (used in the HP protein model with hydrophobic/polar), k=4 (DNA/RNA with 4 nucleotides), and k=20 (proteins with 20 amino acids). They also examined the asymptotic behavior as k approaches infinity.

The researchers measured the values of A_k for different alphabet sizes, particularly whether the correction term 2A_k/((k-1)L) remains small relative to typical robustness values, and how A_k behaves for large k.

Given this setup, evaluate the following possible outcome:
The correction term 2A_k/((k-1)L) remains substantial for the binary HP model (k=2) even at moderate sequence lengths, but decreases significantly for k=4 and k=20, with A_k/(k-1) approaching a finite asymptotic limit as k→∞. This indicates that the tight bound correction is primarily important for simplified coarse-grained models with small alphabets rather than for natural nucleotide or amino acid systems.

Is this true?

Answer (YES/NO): NO